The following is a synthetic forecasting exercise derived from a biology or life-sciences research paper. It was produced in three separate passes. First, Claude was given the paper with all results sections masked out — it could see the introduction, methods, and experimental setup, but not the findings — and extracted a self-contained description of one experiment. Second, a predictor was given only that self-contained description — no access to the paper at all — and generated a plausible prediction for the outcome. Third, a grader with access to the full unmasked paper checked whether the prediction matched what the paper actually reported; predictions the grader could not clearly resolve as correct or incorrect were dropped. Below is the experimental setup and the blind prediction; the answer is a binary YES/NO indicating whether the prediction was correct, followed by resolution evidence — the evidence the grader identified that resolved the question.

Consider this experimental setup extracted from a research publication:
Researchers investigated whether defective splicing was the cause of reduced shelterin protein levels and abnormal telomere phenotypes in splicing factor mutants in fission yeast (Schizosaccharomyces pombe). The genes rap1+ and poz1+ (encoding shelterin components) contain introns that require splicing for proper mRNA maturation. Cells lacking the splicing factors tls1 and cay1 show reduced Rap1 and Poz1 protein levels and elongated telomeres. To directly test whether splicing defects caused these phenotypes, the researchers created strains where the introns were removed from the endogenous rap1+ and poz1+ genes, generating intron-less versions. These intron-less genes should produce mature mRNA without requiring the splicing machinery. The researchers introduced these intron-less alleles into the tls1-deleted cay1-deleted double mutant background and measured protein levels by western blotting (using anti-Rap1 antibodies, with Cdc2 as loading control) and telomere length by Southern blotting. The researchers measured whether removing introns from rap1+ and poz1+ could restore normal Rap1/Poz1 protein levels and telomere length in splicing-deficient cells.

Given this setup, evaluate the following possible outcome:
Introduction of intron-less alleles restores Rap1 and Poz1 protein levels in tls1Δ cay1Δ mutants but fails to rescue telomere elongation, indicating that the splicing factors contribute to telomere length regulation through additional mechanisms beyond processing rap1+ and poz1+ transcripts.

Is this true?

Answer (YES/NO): NO